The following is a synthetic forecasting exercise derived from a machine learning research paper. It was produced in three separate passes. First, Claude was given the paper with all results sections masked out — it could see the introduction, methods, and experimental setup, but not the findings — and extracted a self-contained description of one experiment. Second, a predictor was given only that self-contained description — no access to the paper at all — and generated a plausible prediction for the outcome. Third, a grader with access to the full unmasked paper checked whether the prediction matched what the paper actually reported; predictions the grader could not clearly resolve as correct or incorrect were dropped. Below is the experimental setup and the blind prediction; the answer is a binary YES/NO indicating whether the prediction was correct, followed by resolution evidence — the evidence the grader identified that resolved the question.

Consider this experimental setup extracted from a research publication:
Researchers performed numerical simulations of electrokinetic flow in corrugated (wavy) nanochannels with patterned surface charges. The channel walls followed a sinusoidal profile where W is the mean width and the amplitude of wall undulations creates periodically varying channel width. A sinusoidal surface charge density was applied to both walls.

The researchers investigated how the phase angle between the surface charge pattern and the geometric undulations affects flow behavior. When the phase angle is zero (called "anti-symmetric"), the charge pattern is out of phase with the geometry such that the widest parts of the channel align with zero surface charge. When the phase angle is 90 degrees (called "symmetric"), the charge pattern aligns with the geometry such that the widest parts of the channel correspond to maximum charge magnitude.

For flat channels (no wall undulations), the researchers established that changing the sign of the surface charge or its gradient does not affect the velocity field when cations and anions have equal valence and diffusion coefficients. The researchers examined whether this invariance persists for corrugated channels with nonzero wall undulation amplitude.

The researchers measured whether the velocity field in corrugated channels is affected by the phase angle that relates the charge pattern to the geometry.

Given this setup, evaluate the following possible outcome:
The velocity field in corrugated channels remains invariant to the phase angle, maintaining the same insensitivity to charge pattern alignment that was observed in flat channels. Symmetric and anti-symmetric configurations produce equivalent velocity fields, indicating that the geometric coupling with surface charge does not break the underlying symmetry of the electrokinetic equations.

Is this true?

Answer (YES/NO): NO